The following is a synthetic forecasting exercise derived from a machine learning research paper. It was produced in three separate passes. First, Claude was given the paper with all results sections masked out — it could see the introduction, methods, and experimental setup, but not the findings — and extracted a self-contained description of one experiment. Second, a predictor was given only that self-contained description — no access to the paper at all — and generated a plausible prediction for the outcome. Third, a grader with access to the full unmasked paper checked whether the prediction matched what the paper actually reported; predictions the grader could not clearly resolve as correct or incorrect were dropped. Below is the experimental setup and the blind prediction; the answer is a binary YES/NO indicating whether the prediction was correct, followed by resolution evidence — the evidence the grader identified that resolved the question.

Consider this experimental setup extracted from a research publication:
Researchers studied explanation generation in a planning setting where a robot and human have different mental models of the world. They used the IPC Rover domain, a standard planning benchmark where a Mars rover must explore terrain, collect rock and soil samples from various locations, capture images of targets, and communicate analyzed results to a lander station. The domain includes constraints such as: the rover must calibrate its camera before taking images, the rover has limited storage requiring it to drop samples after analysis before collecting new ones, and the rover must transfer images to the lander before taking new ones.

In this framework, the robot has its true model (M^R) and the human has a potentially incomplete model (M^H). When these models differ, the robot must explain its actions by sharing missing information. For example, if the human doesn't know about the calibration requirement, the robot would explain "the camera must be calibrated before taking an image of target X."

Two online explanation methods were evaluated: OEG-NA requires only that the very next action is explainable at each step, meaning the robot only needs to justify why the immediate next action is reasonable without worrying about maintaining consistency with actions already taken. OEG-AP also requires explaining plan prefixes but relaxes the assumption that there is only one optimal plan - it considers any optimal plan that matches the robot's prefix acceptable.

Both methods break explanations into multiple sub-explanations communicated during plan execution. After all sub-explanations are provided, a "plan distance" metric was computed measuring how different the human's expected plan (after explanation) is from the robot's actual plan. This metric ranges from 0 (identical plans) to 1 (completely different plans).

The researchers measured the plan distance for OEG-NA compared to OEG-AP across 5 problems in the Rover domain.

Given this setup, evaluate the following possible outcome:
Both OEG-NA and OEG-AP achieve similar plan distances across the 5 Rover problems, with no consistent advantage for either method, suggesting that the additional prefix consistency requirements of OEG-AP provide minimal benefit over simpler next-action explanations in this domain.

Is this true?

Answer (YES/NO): YES